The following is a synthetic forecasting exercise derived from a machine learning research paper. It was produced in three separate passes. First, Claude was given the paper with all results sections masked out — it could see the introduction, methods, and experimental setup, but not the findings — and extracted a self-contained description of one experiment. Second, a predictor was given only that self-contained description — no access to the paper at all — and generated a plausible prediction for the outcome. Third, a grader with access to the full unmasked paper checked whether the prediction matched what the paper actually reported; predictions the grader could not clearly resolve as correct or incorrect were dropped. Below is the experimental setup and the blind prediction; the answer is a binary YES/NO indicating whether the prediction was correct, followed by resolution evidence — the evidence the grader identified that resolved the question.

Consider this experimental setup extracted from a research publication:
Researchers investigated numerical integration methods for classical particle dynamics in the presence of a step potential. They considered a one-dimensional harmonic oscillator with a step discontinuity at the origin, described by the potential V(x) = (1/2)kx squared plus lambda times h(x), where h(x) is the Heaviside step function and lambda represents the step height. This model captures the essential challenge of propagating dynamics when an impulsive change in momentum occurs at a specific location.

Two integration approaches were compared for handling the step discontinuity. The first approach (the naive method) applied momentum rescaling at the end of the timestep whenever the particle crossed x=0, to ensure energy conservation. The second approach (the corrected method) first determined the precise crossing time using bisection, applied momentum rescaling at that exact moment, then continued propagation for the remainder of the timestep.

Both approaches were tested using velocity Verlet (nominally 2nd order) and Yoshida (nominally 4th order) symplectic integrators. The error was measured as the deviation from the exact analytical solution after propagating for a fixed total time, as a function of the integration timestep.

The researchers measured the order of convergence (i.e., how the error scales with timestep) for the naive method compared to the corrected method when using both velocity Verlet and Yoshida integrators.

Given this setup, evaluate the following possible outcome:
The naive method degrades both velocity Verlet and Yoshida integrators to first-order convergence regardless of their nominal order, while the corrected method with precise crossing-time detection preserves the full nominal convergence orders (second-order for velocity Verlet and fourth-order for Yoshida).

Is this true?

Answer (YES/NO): YES